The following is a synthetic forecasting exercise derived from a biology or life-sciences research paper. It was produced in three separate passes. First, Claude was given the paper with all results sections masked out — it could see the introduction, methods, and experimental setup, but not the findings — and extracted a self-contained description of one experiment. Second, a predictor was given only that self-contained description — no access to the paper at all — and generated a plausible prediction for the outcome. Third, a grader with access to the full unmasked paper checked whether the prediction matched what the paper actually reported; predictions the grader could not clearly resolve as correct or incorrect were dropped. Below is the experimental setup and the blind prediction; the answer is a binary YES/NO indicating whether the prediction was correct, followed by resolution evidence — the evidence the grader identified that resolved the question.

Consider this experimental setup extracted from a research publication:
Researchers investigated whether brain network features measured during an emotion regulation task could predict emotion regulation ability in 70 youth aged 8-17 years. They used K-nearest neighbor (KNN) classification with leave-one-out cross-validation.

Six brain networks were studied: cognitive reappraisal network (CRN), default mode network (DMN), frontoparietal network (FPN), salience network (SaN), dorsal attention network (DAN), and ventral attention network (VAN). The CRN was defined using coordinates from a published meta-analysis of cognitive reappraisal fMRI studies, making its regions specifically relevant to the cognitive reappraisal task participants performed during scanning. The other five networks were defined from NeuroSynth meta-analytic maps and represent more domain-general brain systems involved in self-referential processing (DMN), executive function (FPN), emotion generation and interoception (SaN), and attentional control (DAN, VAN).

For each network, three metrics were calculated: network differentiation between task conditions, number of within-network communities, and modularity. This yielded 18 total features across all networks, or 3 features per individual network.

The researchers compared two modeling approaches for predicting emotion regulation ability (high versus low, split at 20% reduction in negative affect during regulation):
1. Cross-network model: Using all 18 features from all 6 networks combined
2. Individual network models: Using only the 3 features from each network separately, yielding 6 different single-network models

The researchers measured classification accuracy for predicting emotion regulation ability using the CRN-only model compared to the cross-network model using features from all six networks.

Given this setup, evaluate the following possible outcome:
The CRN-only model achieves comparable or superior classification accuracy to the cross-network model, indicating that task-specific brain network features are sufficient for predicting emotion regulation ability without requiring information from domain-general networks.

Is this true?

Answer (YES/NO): YES